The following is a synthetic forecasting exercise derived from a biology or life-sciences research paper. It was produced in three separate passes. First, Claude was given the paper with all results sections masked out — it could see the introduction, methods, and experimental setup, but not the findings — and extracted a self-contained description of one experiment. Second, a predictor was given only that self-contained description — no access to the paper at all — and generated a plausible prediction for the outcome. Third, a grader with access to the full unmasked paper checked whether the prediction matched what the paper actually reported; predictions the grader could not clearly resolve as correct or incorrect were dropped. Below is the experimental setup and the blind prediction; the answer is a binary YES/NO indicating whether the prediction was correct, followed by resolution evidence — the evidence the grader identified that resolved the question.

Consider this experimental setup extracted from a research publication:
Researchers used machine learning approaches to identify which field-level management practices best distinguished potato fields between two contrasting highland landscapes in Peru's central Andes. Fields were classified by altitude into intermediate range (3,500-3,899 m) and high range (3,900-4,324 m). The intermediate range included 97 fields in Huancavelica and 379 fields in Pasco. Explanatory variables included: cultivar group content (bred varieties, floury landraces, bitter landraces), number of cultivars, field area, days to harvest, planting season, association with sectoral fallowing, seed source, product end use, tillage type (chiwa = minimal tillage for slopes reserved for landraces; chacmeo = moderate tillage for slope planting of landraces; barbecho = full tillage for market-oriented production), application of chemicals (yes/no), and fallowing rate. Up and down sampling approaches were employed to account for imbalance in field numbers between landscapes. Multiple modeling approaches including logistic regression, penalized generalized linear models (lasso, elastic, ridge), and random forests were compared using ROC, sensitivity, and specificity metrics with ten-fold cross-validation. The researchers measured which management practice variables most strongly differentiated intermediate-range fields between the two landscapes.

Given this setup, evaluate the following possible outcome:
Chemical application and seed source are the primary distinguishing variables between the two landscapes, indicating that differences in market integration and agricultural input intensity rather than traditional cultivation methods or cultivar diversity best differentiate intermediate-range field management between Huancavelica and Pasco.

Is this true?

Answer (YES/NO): NO